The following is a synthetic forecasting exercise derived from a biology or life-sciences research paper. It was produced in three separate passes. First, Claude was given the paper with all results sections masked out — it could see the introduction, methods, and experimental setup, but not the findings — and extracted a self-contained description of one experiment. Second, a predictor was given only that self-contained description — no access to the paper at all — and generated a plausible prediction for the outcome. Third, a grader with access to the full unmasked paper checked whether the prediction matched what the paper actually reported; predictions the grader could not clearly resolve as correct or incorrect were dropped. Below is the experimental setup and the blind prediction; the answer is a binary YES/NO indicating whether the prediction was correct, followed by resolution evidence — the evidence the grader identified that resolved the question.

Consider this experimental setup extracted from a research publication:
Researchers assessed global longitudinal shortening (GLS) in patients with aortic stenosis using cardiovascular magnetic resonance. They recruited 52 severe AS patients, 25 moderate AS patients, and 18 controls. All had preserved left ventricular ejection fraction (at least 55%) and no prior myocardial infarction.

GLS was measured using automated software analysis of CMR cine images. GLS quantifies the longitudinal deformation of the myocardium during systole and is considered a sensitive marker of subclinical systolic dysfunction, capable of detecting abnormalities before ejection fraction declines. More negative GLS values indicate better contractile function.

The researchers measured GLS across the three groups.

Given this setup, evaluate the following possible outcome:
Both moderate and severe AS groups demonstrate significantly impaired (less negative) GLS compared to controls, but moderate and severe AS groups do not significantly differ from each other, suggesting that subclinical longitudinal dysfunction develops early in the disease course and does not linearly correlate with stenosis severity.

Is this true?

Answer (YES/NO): NO